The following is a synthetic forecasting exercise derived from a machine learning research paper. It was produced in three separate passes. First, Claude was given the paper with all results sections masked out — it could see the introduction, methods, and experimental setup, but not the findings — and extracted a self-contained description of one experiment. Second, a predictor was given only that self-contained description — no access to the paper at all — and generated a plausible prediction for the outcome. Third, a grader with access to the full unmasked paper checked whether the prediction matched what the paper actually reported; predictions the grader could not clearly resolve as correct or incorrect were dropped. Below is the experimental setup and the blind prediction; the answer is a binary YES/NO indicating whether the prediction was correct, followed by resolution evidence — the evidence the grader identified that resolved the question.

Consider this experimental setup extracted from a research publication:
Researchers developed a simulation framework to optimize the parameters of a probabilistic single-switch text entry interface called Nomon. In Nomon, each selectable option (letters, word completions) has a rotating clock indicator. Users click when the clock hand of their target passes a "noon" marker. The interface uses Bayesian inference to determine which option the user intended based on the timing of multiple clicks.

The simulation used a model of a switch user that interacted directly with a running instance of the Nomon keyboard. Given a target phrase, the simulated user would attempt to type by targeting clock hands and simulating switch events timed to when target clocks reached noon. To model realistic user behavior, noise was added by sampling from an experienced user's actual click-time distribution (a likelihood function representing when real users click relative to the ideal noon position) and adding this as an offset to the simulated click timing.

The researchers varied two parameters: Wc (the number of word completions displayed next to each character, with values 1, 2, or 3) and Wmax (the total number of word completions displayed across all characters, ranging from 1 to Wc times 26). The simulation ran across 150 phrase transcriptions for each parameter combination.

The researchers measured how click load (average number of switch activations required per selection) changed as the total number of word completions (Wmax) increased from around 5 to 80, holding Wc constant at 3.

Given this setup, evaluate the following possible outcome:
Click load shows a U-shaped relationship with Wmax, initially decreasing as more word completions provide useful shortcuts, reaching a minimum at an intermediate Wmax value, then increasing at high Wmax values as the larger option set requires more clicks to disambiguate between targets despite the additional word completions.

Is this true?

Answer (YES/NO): NO